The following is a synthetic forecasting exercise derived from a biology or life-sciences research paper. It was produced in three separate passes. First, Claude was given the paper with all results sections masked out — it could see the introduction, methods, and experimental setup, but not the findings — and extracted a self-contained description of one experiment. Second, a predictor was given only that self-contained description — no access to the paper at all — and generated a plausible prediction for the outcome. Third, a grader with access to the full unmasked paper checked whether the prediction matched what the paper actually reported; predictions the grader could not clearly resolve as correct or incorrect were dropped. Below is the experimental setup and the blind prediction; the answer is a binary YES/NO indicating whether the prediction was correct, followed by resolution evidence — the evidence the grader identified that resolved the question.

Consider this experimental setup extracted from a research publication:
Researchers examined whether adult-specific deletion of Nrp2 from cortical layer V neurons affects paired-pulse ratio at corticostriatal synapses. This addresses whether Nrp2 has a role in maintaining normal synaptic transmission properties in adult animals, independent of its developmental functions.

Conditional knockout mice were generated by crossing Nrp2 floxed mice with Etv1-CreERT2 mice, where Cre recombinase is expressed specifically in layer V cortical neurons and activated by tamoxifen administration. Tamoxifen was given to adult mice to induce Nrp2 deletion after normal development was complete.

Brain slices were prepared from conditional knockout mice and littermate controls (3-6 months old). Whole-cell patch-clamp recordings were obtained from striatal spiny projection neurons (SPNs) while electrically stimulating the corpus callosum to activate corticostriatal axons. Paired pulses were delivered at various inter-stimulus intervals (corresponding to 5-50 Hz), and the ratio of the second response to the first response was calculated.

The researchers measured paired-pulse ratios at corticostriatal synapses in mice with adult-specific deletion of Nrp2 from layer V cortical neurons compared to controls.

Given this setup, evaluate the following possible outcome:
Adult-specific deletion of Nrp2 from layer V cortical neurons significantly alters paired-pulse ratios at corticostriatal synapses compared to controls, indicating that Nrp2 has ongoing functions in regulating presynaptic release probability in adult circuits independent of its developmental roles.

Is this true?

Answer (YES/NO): YES